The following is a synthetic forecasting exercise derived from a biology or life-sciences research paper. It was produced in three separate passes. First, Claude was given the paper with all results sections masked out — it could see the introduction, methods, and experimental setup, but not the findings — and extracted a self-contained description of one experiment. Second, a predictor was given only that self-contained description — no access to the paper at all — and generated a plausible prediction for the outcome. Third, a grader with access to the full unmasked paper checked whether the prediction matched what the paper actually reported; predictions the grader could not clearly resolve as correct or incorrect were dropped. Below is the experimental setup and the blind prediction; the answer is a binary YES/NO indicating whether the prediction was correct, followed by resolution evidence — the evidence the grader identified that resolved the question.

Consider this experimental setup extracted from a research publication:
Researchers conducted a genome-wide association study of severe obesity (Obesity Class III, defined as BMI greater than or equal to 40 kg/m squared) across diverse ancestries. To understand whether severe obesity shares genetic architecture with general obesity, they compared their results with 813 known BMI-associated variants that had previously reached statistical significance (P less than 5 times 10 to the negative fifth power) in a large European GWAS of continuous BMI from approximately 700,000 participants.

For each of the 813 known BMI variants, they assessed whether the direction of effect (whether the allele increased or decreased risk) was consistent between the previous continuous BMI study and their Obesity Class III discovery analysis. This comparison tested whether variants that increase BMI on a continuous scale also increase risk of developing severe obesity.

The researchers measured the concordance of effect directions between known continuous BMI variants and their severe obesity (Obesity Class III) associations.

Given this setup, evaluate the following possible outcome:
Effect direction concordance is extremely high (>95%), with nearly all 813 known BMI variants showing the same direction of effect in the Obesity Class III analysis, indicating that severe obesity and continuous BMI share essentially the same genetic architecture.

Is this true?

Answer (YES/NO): NO